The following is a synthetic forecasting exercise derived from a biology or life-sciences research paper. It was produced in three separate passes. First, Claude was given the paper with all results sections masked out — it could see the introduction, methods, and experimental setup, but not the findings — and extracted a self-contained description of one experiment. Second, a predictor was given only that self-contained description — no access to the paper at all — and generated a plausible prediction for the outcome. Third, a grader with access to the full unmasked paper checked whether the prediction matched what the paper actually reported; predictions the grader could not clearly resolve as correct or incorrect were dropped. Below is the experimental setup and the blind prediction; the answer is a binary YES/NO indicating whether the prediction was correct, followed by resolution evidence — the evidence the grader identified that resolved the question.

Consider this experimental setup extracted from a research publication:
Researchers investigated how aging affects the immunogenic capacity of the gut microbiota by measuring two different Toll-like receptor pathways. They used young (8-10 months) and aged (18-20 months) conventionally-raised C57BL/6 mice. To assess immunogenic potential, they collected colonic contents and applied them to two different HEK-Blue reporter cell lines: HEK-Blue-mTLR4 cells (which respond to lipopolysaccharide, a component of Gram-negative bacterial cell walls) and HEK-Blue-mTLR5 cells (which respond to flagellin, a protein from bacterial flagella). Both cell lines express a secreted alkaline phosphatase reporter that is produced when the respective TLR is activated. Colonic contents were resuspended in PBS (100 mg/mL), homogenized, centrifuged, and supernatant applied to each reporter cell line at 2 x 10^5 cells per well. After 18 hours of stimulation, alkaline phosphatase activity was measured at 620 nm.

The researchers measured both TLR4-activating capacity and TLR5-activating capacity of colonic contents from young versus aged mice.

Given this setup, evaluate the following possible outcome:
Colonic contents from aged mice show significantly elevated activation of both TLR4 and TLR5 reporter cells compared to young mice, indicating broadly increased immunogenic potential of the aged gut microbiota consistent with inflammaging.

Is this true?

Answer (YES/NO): NO